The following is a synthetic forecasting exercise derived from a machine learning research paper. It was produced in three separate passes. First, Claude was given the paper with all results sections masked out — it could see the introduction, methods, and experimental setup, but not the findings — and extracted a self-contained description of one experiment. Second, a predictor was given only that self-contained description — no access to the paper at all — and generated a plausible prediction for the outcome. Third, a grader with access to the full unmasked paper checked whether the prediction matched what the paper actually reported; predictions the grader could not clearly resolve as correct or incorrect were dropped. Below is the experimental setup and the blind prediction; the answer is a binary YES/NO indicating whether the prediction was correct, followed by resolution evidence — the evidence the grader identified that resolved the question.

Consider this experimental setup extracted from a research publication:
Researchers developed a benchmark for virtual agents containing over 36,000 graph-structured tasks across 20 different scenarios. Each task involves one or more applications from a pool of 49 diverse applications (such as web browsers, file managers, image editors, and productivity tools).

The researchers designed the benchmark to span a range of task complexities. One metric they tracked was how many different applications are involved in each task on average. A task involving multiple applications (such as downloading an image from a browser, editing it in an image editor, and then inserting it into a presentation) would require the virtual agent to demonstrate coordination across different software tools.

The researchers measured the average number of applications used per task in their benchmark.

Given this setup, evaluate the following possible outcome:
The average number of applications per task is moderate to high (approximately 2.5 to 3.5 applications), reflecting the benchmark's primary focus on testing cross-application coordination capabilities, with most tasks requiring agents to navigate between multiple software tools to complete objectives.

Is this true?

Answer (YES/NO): NO